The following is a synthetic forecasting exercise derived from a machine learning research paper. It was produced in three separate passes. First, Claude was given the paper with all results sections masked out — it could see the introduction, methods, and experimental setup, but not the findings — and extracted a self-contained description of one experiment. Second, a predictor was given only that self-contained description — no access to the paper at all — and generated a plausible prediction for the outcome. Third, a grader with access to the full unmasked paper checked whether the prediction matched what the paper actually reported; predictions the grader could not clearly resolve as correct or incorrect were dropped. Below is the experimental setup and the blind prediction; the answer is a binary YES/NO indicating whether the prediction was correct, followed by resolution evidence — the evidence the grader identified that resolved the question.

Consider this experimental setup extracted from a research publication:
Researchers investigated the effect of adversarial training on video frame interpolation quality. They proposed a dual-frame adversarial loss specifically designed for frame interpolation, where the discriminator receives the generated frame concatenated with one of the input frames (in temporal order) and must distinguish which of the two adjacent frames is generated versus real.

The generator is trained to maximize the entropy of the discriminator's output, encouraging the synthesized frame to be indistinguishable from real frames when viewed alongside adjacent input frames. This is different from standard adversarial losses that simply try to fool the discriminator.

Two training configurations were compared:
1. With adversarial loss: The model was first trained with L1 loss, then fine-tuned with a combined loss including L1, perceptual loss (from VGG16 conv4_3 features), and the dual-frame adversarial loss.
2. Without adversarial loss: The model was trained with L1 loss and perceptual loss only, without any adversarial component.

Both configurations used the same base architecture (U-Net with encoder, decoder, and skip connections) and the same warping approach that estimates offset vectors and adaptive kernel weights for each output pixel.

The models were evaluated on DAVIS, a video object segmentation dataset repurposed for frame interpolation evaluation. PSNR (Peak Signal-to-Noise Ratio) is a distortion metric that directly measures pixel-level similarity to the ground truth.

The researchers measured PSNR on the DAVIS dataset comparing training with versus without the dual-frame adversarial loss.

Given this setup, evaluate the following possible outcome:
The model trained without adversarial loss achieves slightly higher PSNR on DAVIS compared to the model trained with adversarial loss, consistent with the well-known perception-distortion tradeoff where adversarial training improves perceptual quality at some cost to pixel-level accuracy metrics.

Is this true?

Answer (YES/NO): YES